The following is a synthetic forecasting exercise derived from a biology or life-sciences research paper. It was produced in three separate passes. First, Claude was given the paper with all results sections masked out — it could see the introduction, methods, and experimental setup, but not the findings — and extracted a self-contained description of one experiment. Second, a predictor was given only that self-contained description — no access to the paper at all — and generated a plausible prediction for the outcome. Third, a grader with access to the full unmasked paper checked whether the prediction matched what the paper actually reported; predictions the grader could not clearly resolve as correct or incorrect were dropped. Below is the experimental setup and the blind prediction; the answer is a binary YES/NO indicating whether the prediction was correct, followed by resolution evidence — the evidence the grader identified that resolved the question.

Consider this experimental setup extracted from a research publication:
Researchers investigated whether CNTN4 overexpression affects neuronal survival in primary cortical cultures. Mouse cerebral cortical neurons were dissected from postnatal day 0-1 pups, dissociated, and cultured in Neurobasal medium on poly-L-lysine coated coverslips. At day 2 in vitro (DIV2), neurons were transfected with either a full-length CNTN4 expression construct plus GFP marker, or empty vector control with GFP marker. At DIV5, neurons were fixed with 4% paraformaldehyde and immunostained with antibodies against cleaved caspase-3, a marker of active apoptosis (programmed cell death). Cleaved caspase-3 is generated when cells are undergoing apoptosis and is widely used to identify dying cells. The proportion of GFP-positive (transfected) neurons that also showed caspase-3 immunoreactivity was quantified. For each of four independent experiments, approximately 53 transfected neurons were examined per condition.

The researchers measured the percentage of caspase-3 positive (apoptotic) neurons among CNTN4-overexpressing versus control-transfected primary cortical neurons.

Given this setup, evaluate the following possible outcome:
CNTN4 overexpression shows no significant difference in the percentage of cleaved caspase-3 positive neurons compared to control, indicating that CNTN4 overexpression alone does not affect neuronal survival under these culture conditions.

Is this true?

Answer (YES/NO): YES